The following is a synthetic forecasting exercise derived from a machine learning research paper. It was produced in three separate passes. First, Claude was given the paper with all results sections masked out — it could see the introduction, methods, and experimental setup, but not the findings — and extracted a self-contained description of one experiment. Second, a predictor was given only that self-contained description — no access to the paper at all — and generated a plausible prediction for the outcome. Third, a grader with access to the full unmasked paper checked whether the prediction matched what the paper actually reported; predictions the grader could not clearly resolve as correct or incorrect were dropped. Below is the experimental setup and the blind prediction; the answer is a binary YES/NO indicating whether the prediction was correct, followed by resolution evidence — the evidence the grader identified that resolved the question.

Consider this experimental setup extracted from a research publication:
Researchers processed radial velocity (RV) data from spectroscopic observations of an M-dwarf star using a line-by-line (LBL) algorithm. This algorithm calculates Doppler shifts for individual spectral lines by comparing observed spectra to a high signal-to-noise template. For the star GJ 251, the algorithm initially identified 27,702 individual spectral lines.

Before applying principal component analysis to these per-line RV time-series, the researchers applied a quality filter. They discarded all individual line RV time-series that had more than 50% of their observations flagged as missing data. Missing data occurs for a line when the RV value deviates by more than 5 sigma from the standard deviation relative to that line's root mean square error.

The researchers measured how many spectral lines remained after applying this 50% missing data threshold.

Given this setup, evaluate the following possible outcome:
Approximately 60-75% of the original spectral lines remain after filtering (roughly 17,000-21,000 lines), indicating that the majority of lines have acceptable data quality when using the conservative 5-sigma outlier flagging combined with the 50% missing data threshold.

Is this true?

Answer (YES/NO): YES